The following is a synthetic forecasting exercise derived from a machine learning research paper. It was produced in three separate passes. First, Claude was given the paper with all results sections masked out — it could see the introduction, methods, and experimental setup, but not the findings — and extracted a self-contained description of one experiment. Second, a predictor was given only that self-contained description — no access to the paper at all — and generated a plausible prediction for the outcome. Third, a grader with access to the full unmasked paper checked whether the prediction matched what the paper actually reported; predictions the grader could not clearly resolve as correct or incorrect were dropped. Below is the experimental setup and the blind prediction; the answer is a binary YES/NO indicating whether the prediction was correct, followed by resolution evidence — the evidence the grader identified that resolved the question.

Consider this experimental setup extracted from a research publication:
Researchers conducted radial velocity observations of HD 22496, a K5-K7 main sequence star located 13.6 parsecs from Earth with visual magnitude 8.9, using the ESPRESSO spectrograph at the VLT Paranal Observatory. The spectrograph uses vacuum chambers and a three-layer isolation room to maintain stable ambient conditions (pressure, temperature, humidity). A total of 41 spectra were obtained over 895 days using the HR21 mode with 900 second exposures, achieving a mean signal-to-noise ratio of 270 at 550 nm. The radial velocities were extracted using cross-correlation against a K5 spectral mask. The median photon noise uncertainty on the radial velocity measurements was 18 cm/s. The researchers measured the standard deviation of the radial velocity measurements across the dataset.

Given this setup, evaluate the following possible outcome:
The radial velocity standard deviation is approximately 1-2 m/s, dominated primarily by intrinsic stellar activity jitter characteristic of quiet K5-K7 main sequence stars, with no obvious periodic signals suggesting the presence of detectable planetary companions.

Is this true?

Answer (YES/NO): NO